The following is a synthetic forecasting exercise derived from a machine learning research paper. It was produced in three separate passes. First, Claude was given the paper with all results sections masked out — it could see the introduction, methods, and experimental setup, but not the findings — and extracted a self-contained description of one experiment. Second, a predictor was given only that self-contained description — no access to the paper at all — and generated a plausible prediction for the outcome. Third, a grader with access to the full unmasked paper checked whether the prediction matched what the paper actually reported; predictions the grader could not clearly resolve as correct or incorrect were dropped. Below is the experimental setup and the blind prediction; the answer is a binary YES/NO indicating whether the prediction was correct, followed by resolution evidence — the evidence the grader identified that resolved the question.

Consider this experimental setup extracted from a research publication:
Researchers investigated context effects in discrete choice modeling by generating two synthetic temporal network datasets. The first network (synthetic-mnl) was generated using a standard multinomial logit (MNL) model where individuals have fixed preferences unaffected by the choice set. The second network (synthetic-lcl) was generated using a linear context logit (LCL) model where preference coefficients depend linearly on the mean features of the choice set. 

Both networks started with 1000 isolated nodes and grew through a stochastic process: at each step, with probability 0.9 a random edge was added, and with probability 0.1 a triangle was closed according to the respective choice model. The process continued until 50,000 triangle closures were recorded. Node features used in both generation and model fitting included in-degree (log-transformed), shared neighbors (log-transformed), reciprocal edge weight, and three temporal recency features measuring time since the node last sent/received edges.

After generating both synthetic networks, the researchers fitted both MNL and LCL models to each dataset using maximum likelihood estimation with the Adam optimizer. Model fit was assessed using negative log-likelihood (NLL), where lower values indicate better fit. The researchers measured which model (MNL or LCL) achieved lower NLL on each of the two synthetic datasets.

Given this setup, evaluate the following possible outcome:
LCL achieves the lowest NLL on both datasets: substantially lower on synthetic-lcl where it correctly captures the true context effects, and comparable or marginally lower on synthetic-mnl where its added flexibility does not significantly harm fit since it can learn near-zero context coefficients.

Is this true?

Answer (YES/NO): NO